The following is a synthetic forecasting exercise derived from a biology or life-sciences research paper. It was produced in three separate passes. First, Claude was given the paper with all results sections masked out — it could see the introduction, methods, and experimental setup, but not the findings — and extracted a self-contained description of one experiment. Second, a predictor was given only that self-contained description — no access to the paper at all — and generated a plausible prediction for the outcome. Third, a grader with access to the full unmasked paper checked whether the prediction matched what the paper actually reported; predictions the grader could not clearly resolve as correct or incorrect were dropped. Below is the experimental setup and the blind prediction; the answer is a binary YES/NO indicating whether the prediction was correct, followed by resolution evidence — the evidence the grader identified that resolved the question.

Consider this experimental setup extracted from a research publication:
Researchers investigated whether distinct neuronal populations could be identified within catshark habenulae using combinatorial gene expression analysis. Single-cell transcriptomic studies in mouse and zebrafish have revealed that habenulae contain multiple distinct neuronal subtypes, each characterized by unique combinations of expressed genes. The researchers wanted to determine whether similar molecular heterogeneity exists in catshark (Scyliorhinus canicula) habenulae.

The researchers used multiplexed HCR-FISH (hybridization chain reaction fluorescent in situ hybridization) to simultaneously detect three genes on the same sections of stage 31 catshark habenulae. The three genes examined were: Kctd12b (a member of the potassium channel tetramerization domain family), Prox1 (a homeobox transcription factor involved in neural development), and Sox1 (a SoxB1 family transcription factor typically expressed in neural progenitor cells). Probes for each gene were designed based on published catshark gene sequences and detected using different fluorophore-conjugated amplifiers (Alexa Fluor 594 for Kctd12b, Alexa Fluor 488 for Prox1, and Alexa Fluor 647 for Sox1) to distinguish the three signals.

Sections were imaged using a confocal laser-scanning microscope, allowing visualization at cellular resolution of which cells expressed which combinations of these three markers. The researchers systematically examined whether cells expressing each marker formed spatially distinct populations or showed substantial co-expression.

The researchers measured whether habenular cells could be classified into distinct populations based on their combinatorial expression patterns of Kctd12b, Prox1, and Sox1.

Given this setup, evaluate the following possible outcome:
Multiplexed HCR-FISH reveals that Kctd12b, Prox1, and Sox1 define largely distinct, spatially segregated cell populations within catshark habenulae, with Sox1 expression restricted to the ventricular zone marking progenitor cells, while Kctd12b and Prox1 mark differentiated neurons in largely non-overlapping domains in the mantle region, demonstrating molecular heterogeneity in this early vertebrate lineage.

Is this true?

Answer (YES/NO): NO